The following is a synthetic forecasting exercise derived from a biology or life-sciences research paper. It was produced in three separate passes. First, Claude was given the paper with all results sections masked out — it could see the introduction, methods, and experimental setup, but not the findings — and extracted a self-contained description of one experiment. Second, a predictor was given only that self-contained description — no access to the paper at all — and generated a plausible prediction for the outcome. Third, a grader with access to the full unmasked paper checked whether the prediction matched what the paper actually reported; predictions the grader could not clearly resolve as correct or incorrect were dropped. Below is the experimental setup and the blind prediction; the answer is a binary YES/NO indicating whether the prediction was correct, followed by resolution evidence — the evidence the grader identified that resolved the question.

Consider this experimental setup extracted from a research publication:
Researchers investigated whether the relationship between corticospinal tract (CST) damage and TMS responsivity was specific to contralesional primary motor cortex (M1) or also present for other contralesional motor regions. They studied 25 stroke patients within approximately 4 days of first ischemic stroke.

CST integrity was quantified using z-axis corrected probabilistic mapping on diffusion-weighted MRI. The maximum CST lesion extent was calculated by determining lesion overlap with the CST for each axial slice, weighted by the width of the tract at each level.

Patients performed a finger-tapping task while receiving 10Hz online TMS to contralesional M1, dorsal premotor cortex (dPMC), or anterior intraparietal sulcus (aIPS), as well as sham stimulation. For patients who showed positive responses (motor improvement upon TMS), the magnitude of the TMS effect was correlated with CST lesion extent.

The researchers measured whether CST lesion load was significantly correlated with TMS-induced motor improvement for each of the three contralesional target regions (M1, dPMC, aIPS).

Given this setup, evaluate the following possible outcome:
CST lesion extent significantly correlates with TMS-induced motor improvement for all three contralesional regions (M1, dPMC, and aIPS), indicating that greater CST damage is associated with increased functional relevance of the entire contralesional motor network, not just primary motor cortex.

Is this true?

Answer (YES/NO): NO